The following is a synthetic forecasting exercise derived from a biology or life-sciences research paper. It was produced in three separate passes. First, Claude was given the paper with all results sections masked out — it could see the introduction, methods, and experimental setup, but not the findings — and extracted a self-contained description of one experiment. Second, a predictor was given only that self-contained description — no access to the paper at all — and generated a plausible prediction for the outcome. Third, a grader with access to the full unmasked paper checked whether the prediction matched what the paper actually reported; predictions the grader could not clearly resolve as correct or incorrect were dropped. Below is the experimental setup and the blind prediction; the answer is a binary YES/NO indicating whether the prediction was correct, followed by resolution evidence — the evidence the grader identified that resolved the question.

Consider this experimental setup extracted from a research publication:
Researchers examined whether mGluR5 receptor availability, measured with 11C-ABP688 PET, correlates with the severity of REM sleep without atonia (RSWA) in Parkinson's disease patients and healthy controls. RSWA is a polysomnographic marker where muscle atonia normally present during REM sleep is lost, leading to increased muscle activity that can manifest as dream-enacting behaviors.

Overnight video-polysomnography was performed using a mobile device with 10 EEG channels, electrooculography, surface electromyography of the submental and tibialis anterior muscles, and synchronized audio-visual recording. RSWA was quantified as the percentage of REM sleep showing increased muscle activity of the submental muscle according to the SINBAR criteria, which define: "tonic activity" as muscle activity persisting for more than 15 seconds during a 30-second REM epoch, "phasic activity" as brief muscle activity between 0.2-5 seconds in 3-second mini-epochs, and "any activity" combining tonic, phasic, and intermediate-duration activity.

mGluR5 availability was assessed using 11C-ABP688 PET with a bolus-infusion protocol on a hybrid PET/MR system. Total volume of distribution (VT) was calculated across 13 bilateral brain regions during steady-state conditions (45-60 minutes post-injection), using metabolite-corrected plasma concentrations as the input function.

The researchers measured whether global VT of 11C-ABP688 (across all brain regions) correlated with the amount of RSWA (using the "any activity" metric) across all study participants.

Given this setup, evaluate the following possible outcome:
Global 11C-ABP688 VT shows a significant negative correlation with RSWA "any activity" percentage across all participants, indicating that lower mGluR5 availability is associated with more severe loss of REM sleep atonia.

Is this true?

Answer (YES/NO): NO